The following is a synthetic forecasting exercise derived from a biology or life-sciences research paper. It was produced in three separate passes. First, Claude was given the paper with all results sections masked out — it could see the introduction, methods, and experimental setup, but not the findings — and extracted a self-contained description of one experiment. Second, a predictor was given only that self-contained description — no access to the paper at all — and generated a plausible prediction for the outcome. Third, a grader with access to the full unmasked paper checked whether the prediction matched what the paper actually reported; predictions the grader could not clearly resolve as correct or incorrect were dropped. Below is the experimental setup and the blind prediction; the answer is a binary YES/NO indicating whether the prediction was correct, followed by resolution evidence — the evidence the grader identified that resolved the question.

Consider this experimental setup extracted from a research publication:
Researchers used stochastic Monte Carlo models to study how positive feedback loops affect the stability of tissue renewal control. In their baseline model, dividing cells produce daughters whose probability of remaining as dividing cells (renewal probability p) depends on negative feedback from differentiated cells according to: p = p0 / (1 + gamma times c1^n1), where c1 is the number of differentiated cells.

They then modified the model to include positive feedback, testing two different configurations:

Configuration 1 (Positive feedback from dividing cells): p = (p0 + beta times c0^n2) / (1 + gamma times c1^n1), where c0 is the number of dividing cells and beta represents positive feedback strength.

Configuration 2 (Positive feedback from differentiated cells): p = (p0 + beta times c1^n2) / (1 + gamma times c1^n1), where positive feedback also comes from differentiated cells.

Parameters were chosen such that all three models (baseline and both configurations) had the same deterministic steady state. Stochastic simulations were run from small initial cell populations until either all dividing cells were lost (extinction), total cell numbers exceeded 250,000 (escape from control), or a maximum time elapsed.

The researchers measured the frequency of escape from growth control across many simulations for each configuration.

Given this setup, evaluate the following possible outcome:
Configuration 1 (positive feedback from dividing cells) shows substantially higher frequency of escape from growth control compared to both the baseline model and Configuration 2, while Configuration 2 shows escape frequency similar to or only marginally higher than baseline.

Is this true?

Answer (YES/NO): NO